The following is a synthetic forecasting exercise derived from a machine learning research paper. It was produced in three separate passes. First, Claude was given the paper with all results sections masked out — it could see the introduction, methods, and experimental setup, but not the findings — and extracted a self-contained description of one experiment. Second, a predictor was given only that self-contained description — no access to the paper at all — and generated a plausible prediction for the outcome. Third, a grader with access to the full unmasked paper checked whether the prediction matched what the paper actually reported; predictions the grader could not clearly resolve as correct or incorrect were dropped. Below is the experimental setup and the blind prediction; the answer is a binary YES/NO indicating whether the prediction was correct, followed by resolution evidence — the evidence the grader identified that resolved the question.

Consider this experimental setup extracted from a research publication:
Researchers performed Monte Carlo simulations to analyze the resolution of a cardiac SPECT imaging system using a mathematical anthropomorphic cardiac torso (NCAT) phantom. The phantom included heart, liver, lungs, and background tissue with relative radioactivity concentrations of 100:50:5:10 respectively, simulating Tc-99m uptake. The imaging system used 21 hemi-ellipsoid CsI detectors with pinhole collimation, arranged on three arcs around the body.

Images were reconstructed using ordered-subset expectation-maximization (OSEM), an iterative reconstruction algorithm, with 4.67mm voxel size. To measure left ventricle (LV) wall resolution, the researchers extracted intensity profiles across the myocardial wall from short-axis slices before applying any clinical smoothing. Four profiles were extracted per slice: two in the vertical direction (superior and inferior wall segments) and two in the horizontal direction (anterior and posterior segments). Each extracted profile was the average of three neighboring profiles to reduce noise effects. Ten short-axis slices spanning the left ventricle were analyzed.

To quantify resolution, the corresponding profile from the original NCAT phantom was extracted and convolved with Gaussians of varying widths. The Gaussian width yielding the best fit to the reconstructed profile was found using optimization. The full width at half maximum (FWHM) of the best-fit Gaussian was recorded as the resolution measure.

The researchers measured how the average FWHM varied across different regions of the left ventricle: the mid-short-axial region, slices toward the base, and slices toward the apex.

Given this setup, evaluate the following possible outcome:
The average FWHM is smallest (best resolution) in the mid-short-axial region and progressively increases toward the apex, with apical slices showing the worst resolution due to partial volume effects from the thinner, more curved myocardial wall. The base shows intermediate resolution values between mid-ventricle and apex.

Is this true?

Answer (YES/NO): YES